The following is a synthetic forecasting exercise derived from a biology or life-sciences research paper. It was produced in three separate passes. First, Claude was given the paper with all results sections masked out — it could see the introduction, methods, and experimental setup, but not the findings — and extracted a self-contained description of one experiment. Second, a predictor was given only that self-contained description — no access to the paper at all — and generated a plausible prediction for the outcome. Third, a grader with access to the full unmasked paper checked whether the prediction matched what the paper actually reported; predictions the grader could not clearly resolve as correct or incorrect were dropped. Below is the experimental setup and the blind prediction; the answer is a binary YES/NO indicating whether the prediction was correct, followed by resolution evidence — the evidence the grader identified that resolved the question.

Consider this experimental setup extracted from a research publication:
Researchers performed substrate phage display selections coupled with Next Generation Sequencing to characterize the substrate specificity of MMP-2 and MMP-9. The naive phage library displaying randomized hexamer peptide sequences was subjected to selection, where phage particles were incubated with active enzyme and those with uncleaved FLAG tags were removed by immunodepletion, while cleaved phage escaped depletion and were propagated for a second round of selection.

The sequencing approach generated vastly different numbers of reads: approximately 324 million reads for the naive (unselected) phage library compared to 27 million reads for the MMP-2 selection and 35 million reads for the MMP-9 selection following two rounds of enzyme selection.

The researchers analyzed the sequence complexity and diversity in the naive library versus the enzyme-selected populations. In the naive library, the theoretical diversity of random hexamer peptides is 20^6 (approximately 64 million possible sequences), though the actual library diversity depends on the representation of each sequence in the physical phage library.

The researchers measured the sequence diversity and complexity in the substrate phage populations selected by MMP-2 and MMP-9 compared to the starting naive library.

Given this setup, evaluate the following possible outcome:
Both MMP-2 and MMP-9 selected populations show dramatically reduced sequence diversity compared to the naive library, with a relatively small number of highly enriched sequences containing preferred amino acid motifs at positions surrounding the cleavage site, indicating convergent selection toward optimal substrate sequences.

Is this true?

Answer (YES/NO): YES